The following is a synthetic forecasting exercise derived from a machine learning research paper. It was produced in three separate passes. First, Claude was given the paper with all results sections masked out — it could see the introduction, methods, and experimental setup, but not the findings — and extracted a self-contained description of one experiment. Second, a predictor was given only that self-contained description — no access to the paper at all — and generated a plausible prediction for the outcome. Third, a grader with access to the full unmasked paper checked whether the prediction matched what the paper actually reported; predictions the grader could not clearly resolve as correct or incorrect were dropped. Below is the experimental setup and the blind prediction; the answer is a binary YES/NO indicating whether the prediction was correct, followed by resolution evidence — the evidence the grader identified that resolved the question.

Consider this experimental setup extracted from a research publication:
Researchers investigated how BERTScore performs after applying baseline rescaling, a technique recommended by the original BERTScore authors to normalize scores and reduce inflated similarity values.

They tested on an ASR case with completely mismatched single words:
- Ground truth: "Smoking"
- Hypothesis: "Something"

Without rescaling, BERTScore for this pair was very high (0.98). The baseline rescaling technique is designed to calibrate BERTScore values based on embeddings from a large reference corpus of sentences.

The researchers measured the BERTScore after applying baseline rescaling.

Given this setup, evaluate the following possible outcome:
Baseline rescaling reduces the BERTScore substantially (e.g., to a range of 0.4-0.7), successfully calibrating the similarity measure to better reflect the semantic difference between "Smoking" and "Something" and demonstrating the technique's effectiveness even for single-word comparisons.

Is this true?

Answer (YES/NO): NO